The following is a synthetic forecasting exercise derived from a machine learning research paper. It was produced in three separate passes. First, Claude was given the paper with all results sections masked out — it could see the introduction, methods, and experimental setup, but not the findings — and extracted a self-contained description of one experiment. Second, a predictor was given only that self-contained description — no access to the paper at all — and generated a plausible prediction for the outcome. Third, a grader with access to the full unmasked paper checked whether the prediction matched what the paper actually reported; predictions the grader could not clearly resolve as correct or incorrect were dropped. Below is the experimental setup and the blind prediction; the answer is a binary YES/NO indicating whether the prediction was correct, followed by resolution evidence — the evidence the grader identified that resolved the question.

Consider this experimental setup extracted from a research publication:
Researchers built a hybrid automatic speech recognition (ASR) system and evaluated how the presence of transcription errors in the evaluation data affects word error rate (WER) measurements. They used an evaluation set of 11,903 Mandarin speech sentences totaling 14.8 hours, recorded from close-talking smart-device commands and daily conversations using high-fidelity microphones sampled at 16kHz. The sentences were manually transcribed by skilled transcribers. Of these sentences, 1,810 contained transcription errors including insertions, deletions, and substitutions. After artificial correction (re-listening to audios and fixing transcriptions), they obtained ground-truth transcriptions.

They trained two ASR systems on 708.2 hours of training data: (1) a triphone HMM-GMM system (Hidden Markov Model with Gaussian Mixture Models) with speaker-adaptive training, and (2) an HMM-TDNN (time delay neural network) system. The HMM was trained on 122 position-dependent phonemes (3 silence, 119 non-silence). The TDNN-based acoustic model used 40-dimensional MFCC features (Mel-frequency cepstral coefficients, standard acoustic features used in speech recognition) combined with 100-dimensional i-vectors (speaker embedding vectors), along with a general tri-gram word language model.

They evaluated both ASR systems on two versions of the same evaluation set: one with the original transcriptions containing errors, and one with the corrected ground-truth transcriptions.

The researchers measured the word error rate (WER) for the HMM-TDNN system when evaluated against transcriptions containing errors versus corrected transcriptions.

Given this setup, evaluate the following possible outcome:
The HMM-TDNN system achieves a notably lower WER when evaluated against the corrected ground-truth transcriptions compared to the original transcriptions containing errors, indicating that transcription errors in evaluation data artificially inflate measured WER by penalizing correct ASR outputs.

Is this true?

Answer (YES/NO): NO